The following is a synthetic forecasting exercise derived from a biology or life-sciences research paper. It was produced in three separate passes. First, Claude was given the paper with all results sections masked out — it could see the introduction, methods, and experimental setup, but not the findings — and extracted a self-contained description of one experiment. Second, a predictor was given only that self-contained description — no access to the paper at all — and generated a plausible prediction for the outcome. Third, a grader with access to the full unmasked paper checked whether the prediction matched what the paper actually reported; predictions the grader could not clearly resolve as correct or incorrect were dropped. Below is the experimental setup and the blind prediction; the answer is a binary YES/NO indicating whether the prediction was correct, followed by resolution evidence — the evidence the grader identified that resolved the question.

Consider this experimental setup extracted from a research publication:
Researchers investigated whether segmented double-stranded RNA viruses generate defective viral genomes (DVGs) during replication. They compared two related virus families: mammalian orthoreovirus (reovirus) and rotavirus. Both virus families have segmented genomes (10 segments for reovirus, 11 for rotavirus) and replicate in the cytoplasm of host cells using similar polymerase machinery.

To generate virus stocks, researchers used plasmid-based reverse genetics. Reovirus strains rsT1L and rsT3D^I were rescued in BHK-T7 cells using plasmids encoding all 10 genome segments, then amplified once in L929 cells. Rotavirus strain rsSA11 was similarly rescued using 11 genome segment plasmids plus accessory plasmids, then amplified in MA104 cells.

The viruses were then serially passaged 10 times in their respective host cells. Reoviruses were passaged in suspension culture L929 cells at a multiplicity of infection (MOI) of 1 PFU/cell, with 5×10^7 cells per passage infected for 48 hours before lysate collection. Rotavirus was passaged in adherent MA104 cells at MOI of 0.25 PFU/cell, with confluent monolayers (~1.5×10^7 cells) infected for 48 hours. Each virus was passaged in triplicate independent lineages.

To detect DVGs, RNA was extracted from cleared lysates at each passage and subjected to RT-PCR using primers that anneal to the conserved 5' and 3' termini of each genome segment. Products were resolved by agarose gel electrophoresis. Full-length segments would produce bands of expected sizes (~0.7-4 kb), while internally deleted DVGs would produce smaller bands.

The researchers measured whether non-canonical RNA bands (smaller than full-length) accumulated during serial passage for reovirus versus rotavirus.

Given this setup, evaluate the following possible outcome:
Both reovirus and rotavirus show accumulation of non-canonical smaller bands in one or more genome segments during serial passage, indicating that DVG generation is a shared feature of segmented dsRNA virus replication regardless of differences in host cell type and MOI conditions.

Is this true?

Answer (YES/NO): NO